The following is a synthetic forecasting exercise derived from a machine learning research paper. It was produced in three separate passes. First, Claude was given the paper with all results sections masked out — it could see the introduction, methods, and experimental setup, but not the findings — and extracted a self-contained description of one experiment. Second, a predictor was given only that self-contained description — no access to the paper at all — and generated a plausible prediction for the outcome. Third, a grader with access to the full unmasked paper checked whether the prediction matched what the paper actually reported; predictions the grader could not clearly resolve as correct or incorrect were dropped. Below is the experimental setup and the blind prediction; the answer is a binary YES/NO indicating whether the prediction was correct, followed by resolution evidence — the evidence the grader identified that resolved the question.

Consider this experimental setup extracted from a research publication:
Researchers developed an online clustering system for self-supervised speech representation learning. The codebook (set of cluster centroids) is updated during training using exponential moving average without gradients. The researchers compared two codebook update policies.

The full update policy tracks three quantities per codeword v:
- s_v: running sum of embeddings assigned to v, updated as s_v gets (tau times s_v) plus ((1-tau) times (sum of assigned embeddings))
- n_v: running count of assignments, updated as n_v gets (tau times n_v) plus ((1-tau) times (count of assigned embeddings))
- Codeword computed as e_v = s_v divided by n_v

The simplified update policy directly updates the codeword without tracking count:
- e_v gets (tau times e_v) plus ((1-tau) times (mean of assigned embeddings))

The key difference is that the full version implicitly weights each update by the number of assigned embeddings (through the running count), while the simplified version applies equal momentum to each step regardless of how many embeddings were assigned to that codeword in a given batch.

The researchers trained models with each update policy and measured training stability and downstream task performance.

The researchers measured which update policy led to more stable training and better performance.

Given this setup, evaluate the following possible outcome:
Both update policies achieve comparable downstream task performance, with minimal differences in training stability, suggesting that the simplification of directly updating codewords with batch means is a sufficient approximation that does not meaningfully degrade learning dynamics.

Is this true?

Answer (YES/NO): NO